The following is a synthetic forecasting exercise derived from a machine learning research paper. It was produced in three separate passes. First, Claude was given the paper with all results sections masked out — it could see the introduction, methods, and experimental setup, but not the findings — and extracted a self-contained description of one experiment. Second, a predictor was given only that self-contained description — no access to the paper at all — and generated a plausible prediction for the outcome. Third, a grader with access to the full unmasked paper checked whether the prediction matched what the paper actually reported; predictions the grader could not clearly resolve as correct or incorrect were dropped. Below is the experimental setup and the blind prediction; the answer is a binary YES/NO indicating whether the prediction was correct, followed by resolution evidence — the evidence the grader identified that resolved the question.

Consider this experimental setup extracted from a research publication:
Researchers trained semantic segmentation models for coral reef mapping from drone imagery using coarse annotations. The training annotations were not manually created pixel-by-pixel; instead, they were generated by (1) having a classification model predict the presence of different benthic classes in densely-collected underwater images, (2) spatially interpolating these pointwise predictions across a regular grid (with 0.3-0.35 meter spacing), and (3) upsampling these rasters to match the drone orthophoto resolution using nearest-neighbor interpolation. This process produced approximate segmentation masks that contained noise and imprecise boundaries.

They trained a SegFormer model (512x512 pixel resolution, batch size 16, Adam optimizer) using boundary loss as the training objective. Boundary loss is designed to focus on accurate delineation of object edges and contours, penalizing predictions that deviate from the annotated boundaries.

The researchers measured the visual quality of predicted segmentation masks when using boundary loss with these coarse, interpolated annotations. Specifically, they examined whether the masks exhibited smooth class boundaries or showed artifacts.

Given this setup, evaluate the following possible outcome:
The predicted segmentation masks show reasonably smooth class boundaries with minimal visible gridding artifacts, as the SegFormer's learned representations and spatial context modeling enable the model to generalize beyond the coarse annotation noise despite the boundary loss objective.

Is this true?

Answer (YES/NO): NO